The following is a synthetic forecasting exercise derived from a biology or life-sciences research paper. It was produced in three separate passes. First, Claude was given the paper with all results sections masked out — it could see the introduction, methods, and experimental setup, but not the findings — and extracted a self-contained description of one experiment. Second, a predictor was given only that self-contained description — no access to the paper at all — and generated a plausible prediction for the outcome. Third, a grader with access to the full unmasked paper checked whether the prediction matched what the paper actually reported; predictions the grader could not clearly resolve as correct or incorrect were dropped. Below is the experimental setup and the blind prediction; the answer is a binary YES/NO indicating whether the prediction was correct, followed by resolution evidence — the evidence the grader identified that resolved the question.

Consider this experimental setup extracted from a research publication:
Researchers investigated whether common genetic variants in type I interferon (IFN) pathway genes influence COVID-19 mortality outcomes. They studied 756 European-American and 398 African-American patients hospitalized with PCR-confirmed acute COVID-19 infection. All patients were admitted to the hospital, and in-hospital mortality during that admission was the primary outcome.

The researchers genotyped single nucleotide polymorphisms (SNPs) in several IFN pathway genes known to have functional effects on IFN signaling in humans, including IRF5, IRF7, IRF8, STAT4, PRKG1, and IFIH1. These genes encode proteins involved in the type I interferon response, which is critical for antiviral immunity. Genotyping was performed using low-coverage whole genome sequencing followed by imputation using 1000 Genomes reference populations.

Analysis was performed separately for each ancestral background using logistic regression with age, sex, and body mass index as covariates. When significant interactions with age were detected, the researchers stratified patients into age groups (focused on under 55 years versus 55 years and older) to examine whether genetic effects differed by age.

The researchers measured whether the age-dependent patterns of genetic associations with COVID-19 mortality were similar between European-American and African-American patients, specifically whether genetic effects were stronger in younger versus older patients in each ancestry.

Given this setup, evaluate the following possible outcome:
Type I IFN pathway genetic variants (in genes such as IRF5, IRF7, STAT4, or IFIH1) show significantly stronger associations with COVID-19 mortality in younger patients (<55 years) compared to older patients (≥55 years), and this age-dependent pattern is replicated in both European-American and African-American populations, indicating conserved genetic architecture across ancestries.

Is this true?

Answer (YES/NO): NO